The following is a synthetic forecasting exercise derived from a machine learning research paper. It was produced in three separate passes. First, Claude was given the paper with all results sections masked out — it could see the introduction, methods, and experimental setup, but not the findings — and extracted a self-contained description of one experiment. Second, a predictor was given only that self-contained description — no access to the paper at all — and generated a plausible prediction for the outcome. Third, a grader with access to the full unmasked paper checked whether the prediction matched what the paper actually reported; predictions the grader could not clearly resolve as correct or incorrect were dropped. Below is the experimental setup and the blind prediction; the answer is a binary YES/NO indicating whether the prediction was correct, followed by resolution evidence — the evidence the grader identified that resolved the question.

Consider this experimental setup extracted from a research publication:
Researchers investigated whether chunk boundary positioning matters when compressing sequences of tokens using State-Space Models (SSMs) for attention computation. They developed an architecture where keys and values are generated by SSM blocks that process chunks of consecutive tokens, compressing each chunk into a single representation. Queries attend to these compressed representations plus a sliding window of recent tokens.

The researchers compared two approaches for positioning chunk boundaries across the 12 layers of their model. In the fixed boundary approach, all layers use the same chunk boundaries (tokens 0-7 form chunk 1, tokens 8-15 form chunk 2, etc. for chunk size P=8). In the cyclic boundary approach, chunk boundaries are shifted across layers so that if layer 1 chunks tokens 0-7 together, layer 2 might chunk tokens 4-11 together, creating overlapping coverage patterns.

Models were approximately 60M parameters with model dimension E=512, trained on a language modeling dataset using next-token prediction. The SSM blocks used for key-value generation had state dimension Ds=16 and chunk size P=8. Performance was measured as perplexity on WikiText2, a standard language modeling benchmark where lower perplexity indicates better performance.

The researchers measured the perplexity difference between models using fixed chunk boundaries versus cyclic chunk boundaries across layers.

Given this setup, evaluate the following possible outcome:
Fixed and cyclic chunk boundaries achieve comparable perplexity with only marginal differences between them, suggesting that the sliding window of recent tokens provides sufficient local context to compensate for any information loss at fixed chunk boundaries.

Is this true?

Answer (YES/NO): NO